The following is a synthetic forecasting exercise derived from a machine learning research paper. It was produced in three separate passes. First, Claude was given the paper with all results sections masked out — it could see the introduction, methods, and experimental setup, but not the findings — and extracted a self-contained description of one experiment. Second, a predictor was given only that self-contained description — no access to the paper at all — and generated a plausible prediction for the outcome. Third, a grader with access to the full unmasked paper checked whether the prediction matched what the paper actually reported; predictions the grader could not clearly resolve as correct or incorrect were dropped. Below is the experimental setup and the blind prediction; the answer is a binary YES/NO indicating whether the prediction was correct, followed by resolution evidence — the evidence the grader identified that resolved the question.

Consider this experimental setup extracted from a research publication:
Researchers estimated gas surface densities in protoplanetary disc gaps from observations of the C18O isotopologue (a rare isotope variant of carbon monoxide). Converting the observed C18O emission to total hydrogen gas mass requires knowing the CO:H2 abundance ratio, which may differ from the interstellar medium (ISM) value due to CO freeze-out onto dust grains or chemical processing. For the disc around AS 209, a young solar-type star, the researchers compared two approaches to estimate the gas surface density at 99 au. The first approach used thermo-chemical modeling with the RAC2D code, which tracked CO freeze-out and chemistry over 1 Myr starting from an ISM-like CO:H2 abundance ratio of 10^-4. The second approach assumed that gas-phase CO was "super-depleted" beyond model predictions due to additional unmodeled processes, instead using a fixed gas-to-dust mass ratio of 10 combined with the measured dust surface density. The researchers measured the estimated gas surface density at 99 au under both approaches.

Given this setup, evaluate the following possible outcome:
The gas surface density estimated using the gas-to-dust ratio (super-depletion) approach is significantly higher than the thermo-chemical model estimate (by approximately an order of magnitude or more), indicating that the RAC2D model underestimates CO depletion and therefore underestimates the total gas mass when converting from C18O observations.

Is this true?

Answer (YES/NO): NO